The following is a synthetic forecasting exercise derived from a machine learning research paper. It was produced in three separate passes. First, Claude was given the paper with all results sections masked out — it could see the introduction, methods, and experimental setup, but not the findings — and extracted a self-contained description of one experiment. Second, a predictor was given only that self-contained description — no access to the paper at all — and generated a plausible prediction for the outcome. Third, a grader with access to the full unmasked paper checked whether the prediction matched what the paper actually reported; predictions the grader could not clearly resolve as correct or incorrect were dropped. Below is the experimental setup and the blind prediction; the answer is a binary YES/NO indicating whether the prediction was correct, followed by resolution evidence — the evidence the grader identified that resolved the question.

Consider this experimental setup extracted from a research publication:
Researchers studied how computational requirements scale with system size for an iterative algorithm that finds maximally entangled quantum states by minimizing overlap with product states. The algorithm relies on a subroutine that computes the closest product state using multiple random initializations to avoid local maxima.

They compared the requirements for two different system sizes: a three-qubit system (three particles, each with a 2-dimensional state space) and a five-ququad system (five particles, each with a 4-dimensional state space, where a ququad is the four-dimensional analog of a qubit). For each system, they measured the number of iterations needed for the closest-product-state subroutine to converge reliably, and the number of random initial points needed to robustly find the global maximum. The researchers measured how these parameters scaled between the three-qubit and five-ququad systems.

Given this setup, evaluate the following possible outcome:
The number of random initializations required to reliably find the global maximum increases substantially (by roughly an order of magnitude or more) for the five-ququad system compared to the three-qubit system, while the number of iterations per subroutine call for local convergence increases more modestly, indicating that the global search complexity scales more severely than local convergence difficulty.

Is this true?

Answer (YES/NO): YES